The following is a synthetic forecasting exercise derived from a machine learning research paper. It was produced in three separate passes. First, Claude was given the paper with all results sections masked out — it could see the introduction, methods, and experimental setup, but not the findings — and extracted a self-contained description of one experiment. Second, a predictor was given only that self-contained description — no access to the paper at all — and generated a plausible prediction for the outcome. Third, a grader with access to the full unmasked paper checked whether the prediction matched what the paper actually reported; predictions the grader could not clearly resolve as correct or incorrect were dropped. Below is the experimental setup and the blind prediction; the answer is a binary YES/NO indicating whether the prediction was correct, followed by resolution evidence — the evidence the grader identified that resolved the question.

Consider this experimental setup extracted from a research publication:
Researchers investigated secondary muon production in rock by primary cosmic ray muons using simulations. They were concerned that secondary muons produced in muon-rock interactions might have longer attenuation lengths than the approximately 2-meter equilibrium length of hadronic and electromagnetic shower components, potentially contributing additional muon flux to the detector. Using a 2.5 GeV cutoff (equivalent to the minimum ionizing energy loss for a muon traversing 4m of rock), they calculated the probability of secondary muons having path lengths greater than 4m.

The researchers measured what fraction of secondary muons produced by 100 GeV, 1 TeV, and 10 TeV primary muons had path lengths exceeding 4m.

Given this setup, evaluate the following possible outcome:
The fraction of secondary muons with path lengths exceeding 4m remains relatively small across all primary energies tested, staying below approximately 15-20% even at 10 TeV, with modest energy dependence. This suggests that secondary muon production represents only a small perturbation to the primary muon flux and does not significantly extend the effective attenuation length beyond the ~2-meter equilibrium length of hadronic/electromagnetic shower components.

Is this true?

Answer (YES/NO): NO